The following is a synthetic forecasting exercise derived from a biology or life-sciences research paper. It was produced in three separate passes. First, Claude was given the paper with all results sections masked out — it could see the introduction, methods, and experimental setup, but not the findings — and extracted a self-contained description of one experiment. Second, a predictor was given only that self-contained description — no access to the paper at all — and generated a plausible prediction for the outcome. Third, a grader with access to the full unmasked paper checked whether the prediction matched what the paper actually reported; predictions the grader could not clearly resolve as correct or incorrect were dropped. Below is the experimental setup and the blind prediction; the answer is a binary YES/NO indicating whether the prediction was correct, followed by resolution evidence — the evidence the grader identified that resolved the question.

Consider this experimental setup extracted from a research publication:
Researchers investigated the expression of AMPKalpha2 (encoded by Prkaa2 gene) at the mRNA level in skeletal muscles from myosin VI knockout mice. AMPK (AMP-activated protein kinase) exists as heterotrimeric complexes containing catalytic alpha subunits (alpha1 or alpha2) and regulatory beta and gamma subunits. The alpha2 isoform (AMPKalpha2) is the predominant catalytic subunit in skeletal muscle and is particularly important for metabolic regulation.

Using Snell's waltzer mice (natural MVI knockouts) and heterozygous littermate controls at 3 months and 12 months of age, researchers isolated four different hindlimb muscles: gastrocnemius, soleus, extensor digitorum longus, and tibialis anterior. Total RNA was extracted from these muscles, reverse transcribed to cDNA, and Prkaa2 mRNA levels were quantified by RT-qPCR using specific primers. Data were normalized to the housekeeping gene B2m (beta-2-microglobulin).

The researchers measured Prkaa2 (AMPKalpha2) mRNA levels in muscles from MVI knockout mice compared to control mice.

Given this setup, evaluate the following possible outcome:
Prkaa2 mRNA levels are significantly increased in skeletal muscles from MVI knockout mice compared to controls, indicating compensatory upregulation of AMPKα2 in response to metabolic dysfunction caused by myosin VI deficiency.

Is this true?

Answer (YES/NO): NO